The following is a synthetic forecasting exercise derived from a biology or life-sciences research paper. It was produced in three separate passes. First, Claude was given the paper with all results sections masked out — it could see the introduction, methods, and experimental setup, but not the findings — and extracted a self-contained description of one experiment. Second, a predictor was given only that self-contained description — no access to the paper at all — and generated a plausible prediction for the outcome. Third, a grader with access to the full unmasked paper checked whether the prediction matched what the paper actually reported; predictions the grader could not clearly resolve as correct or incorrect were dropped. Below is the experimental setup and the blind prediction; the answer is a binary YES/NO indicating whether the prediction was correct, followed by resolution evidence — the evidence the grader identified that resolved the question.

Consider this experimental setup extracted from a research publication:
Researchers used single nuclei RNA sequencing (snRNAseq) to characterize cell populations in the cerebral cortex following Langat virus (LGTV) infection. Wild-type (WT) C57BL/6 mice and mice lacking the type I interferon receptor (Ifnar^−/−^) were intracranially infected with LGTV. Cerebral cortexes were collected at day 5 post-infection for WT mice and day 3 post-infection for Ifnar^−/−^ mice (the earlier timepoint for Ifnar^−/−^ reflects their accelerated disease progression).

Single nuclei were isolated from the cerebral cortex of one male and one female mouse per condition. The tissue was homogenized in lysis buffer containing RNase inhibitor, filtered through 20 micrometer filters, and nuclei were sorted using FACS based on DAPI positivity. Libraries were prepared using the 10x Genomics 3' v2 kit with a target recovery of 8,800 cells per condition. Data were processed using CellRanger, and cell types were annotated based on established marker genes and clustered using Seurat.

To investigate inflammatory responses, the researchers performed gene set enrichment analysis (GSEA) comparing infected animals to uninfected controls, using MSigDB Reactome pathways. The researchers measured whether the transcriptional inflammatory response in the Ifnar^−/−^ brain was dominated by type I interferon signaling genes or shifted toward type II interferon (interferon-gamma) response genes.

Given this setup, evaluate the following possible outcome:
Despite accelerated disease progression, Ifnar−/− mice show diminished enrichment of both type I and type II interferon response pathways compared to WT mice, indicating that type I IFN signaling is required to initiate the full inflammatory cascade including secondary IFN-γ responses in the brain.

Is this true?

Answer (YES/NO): NO